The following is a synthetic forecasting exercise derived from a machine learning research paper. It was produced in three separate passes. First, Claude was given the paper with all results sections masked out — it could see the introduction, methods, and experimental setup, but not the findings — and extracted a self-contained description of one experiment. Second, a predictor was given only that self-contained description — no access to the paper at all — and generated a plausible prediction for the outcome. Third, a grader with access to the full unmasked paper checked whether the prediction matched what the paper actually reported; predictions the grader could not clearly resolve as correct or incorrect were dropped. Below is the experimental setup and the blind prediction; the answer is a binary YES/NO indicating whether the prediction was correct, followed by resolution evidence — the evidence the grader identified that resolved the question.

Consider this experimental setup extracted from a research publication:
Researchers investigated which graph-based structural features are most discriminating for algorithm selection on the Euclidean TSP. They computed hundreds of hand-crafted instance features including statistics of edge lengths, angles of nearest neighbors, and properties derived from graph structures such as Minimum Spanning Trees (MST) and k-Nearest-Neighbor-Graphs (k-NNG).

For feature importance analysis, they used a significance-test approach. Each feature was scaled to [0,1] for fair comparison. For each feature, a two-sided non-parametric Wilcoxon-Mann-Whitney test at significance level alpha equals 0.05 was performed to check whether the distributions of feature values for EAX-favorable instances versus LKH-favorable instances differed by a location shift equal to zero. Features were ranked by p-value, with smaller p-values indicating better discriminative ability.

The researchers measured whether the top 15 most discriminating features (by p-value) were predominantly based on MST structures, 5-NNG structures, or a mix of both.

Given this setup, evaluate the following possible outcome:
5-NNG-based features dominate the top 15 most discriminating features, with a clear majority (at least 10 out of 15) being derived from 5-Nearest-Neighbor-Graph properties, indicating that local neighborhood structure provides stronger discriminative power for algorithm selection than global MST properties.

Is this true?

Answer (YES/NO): NO